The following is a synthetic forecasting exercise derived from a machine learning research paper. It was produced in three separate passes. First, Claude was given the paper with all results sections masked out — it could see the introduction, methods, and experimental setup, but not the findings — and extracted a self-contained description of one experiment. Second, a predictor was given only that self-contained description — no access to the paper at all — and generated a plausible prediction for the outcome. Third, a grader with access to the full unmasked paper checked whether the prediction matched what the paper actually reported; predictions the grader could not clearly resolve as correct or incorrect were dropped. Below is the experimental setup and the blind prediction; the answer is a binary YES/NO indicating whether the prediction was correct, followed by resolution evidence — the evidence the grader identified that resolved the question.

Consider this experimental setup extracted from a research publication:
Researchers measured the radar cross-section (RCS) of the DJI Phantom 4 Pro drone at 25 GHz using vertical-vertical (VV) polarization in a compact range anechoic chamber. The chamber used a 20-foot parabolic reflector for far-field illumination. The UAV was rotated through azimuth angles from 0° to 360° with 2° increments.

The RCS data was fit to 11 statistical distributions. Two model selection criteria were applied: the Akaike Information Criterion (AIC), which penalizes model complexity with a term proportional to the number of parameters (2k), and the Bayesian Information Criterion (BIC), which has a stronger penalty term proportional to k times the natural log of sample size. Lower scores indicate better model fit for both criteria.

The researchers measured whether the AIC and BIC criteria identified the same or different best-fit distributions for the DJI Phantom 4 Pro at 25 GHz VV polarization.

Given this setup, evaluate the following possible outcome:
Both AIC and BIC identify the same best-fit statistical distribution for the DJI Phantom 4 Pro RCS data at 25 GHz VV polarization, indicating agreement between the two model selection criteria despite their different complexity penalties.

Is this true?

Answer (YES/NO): NO